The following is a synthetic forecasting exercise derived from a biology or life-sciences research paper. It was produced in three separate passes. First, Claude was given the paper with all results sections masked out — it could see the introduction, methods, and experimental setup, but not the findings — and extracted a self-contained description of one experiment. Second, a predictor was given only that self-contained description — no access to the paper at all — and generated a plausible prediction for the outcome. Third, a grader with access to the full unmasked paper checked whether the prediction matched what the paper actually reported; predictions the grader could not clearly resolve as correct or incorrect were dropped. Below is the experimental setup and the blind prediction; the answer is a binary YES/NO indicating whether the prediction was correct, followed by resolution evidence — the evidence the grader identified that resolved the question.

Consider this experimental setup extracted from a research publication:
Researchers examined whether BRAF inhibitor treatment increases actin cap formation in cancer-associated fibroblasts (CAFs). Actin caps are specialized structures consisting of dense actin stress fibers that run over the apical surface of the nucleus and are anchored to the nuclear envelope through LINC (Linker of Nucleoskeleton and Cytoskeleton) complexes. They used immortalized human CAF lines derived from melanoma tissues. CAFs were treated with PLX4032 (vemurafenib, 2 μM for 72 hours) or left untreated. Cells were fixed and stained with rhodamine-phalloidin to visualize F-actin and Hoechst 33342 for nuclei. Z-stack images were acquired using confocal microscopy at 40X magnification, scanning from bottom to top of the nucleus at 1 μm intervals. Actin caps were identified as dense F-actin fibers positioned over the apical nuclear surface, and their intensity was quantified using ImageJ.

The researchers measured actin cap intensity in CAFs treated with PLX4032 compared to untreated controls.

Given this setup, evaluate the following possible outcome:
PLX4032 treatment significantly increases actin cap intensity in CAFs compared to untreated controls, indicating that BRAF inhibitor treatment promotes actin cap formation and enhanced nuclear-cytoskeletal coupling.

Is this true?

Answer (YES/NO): YES